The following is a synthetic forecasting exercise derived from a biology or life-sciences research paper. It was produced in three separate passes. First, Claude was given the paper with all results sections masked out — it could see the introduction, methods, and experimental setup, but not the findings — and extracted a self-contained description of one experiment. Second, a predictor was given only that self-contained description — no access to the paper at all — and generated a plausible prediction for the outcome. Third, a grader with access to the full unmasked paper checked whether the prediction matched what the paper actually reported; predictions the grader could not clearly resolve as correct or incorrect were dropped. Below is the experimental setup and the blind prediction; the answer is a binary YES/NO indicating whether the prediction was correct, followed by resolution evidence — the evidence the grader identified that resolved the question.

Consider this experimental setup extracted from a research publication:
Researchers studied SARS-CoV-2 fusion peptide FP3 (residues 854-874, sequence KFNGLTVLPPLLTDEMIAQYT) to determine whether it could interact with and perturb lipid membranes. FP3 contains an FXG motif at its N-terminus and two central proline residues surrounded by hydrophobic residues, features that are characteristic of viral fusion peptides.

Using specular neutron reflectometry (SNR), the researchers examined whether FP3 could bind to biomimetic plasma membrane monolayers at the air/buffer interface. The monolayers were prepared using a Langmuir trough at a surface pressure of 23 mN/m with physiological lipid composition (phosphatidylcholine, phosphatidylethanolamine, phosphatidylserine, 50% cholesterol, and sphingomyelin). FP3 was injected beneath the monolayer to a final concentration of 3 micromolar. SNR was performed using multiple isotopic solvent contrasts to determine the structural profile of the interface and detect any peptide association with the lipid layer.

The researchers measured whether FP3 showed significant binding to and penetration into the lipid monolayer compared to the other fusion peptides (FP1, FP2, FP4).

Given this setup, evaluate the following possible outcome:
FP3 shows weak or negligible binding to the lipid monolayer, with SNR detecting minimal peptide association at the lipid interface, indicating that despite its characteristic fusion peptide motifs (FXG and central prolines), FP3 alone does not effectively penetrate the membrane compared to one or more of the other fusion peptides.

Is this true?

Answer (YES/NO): NO